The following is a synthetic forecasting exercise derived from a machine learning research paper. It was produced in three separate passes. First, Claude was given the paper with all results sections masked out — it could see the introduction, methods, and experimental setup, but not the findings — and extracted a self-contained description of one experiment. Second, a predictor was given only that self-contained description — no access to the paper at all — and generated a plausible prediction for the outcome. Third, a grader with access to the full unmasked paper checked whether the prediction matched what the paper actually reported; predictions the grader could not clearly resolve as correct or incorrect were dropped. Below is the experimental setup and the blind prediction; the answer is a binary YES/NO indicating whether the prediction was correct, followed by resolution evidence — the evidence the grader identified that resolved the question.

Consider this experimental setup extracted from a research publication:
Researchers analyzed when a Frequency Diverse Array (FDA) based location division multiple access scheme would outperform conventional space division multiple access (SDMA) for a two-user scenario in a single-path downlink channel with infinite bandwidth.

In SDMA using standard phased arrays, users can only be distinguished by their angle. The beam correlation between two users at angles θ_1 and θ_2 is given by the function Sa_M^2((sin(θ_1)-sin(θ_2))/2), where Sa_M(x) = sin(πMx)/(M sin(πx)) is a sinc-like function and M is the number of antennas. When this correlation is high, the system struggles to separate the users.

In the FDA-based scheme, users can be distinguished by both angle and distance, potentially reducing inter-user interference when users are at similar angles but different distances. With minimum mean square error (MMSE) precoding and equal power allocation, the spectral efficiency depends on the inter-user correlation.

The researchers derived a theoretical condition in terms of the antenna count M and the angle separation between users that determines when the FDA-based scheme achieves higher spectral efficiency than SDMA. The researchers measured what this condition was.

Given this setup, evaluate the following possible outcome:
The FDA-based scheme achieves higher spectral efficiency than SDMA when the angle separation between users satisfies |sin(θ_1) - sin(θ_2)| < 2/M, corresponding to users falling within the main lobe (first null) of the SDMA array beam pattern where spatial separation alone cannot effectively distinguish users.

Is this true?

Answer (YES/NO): NO